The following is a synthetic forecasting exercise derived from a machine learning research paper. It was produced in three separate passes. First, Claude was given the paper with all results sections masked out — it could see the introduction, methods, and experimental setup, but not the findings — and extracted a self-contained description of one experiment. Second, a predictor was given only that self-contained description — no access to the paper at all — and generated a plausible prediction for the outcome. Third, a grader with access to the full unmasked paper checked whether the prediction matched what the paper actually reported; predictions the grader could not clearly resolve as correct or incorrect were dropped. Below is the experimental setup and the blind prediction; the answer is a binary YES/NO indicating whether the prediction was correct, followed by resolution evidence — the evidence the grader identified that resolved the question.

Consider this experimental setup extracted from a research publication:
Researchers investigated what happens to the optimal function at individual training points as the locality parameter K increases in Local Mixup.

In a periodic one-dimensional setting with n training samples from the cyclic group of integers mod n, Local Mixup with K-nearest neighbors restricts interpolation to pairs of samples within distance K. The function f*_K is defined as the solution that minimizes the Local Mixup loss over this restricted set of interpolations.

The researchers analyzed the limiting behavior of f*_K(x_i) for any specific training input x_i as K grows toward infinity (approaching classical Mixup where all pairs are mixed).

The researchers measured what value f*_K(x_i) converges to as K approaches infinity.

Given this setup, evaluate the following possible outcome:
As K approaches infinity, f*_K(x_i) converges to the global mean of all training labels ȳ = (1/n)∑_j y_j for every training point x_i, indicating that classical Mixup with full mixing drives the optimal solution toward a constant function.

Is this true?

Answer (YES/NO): YES